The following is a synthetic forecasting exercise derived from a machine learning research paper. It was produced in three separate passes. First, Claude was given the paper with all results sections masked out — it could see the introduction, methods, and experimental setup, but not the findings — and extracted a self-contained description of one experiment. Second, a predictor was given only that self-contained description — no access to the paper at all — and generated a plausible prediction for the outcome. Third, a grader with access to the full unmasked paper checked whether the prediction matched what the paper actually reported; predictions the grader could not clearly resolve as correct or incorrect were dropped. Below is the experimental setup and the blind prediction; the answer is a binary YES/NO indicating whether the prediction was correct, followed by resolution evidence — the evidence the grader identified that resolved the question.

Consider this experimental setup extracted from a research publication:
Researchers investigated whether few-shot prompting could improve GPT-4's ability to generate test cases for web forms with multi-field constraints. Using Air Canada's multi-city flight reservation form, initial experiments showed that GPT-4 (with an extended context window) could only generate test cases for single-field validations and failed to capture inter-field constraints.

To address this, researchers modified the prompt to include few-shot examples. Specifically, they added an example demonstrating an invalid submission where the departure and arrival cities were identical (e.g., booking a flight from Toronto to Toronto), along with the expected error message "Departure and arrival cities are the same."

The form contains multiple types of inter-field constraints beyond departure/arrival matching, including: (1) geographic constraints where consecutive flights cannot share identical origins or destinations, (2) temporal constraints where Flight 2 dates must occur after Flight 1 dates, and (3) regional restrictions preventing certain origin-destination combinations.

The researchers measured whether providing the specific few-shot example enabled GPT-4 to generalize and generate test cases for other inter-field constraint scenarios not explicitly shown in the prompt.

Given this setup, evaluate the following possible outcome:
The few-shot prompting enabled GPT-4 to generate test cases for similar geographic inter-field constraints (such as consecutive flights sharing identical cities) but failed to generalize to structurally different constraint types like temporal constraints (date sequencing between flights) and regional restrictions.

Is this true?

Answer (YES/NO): NO